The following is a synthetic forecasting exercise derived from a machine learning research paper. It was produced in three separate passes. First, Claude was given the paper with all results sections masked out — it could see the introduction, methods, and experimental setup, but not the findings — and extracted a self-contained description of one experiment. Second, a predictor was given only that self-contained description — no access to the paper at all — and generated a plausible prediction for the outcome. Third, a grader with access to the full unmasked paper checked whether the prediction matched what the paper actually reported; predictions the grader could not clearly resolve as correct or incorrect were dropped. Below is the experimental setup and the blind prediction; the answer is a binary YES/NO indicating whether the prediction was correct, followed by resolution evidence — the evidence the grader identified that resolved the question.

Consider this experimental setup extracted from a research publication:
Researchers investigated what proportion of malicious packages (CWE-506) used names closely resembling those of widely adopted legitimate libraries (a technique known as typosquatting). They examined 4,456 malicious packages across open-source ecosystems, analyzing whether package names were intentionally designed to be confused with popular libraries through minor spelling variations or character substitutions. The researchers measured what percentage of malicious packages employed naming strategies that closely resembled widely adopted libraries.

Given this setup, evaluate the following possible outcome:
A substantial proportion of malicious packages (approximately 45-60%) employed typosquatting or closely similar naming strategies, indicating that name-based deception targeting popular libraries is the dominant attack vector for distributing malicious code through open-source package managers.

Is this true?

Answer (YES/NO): NO